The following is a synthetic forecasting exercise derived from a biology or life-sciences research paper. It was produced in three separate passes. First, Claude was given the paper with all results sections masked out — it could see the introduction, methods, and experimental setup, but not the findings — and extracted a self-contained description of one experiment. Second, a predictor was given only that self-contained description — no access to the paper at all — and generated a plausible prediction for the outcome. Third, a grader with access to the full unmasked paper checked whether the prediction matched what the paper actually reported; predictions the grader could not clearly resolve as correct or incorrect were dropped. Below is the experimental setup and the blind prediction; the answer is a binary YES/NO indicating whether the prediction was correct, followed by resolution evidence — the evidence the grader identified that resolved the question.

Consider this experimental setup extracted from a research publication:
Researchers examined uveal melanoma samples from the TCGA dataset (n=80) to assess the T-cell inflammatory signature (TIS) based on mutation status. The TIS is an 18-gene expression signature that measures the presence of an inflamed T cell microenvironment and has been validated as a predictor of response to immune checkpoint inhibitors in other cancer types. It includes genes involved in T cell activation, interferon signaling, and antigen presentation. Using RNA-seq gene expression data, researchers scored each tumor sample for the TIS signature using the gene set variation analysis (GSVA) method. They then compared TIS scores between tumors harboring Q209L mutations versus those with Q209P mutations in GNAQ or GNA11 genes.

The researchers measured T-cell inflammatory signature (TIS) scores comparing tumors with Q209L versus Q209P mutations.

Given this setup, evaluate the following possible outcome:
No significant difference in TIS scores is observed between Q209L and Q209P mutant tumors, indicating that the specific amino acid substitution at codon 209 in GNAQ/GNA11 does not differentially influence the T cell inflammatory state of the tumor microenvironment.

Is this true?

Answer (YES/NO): YES